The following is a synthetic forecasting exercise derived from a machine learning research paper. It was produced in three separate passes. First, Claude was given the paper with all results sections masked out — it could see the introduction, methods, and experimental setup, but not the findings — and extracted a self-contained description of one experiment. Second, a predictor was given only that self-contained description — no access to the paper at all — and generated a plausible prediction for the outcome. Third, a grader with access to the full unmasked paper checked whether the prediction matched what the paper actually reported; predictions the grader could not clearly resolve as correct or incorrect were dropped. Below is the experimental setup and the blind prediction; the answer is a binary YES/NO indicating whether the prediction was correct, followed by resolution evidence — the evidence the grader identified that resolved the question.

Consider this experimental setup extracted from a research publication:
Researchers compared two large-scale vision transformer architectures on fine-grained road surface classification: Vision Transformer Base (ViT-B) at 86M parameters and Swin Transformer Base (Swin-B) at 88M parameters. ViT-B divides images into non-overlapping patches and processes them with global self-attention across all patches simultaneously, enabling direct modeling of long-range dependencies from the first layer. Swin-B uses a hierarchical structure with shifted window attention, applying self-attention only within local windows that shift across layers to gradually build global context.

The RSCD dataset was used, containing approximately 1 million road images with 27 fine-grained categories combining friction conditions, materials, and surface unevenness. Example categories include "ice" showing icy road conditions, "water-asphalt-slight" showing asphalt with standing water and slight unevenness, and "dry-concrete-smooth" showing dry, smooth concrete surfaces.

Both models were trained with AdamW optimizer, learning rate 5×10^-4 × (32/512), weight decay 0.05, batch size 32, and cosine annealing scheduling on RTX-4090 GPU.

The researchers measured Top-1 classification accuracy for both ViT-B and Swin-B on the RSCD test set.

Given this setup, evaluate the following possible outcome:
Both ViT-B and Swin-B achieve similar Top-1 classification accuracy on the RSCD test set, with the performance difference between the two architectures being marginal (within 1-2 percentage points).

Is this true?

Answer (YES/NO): YES